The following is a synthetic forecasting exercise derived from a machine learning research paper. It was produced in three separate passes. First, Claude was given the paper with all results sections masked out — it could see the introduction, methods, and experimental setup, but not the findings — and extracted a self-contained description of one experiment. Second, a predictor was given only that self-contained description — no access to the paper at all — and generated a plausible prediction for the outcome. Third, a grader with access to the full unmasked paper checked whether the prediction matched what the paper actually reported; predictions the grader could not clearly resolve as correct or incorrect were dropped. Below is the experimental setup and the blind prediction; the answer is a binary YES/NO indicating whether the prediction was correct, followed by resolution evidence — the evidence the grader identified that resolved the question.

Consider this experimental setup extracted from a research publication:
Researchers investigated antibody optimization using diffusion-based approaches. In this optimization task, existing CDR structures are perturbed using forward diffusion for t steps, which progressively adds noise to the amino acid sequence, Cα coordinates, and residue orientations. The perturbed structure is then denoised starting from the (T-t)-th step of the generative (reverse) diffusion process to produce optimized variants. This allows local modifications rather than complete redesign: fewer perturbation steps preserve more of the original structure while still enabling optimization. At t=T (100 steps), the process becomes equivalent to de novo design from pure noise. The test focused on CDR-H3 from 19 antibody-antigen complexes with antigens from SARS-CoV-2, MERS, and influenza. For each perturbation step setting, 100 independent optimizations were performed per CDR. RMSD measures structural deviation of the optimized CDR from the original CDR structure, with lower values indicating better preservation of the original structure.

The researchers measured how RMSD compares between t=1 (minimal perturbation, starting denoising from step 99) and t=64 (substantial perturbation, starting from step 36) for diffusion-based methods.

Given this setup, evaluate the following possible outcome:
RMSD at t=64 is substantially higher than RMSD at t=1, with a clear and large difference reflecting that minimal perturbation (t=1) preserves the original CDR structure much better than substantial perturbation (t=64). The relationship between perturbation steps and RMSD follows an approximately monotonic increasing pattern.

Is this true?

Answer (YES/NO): YES